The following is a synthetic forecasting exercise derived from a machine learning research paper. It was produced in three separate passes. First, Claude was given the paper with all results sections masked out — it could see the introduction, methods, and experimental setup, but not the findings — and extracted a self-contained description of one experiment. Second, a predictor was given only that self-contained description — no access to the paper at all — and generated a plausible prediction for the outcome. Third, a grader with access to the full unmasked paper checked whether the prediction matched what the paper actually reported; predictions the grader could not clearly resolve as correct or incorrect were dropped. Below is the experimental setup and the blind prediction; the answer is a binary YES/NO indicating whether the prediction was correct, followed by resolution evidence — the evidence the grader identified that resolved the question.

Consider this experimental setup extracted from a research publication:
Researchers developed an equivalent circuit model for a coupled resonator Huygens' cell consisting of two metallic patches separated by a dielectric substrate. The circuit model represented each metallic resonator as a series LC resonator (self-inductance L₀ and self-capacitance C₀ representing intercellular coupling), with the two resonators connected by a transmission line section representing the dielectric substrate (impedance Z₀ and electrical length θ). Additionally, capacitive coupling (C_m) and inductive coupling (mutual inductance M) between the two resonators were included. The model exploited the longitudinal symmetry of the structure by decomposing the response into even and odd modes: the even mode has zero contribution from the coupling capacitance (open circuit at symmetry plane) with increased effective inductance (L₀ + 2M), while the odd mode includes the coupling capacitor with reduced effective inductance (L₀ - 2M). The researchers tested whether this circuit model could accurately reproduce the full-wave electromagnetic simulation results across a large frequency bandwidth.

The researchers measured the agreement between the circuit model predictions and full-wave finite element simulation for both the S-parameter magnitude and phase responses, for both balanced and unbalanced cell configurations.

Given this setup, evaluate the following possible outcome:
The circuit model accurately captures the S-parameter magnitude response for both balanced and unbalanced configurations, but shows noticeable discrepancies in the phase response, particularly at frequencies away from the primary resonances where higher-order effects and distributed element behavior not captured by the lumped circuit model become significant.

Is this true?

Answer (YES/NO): NO